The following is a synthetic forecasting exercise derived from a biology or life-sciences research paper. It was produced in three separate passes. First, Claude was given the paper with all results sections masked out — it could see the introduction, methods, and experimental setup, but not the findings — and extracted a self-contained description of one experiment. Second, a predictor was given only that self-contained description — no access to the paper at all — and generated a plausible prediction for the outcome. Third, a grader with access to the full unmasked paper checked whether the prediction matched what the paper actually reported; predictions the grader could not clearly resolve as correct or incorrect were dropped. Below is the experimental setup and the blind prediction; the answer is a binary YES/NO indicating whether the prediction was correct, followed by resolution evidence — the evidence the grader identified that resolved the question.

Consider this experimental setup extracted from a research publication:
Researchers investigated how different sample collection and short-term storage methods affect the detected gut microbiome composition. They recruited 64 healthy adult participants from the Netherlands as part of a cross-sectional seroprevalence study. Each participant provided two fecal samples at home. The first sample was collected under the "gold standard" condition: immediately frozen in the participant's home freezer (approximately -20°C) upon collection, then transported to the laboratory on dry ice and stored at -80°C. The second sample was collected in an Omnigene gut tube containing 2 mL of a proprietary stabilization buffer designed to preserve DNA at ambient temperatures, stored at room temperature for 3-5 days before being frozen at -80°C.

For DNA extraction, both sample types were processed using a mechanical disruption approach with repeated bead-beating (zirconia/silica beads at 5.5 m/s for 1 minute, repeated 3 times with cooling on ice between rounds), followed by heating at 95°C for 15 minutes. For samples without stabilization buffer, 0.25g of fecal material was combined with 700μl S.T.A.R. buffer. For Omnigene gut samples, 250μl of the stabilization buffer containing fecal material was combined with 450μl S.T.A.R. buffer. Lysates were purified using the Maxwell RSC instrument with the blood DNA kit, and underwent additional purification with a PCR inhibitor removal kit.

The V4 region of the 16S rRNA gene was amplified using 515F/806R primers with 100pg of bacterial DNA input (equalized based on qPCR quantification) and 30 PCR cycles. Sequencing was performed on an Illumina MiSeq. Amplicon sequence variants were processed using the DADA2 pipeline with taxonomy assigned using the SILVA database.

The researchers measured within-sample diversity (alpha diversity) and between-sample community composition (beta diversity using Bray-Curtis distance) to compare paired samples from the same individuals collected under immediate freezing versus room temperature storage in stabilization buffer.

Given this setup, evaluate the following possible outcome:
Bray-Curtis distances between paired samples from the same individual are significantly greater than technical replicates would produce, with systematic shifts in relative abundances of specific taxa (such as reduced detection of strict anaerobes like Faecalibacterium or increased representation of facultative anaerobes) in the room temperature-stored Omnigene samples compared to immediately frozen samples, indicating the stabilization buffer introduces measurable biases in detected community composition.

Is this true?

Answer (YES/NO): YES